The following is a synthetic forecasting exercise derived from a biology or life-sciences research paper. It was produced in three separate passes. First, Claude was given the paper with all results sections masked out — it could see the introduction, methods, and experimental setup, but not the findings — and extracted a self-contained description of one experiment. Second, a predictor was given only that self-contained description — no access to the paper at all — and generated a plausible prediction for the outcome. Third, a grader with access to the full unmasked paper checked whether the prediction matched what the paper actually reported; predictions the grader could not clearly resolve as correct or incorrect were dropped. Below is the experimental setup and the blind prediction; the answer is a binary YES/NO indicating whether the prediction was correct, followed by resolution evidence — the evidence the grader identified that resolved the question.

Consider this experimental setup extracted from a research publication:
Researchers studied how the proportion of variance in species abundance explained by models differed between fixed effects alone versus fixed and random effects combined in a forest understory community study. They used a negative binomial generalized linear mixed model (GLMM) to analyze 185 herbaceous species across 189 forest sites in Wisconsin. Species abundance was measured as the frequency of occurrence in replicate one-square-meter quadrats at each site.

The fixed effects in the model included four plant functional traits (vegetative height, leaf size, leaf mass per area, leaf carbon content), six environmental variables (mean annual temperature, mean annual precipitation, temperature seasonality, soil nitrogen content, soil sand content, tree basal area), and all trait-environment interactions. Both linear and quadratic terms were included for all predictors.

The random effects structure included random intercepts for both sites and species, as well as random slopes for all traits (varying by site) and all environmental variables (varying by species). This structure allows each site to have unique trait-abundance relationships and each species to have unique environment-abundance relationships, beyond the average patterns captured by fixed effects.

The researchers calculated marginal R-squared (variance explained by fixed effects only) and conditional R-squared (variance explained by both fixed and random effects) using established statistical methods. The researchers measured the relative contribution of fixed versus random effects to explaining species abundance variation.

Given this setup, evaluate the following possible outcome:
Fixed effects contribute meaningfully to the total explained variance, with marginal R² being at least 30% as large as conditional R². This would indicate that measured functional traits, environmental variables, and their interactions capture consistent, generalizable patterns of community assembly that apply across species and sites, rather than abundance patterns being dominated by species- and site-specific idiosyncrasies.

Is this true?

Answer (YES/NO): YES